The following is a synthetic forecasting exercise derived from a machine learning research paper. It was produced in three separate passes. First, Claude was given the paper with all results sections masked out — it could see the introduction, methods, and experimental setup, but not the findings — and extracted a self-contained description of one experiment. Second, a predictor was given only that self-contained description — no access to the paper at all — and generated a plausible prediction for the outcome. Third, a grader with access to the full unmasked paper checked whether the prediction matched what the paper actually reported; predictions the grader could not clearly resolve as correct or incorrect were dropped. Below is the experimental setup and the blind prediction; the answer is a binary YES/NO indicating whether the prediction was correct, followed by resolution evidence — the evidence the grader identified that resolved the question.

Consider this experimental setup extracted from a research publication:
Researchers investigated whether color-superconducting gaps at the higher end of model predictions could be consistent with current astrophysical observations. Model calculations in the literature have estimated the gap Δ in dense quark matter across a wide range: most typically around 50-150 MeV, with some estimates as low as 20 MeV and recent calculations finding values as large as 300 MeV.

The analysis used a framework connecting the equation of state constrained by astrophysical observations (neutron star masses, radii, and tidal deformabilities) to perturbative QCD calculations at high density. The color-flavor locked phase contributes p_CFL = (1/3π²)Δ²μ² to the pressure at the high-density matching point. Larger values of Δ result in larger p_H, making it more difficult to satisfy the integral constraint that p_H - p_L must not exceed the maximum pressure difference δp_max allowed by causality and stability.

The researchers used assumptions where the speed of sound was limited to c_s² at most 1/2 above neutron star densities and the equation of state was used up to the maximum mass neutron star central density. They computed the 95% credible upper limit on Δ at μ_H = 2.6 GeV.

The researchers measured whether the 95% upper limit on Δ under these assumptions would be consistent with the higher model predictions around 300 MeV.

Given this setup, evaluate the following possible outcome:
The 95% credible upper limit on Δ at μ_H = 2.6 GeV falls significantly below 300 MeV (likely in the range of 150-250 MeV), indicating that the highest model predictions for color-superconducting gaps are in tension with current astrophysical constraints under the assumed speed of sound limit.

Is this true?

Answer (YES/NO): YES